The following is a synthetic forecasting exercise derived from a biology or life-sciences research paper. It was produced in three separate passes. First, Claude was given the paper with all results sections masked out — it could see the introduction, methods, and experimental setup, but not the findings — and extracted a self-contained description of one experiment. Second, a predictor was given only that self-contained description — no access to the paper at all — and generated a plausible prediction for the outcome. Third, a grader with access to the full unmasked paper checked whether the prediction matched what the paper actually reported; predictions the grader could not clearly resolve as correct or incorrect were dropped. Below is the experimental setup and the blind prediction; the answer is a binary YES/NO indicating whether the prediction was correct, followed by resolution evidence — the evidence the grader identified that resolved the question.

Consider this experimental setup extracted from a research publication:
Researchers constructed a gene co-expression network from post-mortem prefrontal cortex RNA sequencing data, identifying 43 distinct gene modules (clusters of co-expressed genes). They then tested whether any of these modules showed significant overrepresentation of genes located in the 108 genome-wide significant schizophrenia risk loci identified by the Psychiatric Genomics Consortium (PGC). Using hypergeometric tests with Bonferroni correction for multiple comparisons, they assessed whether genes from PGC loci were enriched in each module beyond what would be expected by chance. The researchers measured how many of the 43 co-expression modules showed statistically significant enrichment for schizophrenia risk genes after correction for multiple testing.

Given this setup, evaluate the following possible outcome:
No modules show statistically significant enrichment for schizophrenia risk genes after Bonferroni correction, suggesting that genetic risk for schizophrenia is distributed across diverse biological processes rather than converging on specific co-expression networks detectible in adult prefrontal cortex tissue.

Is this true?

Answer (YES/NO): NO